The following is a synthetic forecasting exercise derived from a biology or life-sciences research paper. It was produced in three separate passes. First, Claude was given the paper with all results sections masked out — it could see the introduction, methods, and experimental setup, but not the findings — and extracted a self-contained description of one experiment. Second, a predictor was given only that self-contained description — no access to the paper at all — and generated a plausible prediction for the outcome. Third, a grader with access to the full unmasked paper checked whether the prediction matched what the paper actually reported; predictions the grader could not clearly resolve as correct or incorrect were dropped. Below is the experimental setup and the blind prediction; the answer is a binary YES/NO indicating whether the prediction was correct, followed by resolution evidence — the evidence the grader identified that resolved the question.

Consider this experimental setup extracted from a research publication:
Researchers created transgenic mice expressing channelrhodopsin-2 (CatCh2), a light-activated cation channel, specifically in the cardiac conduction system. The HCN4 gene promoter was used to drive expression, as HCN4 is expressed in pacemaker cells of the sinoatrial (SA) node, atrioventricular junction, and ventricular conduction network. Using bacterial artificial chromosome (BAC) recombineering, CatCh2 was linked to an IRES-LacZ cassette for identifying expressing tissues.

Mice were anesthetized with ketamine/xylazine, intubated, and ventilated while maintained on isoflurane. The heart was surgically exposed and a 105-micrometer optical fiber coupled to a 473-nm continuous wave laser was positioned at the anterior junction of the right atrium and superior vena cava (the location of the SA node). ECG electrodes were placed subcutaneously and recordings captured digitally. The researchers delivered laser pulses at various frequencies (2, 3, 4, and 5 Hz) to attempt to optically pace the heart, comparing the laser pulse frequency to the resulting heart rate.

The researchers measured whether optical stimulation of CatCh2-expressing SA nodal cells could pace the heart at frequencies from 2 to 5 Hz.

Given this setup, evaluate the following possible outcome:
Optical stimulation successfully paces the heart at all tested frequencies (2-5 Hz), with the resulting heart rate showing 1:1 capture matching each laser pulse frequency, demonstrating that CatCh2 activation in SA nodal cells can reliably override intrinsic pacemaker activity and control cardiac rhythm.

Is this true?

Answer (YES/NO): NO